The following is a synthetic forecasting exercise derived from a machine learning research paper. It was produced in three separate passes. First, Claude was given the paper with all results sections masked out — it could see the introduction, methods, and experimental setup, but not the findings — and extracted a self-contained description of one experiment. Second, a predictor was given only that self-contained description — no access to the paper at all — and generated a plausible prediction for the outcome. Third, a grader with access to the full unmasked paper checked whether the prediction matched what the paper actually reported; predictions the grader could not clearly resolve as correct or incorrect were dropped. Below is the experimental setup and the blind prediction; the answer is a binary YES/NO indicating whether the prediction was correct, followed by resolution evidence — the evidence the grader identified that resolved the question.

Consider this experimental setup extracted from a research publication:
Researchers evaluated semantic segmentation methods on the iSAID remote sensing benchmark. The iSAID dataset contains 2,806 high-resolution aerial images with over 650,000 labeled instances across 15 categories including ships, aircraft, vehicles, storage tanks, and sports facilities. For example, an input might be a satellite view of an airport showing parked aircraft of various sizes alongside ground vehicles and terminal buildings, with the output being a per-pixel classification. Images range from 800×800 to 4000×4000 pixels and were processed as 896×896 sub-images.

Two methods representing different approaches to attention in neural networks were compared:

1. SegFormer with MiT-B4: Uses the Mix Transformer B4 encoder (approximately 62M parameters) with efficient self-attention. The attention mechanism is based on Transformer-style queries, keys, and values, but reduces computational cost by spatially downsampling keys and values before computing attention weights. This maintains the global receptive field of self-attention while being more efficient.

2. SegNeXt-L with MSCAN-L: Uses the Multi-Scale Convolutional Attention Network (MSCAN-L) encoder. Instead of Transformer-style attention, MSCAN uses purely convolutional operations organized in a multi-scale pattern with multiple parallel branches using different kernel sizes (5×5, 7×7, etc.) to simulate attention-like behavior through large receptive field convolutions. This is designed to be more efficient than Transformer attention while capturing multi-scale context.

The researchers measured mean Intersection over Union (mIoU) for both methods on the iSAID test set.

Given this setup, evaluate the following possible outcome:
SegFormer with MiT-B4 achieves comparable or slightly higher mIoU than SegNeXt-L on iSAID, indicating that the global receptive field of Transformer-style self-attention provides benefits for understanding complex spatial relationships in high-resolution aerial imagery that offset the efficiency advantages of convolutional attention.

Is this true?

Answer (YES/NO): NO